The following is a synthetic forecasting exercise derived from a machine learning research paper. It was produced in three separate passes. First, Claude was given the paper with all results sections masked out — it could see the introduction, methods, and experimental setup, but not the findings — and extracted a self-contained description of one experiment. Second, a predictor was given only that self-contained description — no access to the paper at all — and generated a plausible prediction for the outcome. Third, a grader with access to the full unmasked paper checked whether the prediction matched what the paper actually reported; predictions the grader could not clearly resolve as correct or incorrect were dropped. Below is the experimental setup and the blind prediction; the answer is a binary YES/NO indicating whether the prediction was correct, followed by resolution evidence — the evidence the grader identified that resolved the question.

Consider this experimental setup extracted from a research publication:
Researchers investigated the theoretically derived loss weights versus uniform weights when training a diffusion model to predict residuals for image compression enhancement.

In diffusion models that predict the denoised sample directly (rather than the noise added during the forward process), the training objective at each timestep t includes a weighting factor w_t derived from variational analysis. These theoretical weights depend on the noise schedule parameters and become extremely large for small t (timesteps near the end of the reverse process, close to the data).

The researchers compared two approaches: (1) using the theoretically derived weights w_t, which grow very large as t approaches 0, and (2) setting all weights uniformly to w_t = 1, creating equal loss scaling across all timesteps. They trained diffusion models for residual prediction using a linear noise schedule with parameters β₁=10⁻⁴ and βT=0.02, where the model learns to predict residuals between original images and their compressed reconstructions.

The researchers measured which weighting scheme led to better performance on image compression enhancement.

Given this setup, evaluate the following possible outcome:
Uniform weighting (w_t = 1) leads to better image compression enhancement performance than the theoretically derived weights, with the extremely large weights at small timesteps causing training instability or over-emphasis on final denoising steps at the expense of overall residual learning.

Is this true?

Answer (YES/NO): YES